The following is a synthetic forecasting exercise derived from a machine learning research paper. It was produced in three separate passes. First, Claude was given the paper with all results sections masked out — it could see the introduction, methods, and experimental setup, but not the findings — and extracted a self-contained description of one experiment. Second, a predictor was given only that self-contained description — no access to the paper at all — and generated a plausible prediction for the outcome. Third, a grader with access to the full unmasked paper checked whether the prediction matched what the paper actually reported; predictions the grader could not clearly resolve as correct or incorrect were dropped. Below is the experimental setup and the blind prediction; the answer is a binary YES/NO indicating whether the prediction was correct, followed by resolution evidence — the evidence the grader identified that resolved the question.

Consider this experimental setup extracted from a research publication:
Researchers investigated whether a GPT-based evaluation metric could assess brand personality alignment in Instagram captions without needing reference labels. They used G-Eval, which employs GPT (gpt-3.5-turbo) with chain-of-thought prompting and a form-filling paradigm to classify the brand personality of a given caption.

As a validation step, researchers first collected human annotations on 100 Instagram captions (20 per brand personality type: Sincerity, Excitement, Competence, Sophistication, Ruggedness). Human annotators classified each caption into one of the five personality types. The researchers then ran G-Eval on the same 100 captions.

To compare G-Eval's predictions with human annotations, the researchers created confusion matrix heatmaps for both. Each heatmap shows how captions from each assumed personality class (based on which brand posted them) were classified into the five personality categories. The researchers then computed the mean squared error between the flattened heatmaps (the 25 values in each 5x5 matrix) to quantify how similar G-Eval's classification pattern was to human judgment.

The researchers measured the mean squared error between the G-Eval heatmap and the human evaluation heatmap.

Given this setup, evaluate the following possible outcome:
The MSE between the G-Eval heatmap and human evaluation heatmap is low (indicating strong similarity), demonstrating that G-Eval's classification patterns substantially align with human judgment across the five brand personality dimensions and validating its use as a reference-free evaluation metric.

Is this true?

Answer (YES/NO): YES